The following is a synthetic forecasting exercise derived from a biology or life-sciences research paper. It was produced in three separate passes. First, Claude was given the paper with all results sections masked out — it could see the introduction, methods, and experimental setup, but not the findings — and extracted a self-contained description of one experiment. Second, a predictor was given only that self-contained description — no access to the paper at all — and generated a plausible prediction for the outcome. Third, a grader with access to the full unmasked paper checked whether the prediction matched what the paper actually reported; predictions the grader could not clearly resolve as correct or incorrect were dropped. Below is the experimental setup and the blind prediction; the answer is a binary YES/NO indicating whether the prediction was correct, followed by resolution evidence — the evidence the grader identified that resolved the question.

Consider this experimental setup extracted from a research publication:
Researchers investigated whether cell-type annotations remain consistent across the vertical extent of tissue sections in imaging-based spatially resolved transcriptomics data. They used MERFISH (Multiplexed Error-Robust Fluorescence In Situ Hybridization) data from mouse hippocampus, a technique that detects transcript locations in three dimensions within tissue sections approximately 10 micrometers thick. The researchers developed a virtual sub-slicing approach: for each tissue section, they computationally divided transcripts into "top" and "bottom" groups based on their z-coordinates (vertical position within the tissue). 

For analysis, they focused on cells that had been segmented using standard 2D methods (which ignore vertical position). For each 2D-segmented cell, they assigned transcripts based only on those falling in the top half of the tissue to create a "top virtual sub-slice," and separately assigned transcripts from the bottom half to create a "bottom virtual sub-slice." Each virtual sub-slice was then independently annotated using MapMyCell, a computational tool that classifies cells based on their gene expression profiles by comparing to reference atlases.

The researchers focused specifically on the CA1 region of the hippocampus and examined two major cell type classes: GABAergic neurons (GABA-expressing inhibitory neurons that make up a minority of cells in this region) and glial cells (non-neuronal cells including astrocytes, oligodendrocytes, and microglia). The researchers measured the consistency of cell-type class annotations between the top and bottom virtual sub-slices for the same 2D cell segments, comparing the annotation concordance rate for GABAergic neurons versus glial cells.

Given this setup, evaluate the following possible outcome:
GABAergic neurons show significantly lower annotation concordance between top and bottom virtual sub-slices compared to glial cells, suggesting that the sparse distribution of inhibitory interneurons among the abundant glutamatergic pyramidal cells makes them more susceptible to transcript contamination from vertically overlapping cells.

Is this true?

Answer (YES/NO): NO